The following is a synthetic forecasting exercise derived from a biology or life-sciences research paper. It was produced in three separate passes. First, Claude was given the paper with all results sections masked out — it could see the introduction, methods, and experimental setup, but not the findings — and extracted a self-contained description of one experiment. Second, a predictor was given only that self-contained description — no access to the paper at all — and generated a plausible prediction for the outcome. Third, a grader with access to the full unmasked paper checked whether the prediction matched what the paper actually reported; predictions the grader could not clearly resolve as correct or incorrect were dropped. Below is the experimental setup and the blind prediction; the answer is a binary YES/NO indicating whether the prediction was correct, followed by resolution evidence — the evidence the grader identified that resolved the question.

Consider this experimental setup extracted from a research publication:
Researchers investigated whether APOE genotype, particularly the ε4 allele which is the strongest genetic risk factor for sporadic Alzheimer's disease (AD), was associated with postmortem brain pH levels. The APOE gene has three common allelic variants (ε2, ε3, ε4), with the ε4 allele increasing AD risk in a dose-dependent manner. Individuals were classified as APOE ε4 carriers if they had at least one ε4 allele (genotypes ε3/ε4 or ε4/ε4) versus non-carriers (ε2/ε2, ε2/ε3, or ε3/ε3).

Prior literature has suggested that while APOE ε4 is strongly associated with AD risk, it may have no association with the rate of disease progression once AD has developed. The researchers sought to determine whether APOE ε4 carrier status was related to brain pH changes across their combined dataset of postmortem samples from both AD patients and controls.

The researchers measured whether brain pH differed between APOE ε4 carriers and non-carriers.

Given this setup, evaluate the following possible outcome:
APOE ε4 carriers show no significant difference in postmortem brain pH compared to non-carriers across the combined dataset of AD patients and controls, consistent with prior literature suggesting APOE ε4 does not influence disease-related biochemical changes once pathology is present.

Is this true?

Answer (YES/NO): YES